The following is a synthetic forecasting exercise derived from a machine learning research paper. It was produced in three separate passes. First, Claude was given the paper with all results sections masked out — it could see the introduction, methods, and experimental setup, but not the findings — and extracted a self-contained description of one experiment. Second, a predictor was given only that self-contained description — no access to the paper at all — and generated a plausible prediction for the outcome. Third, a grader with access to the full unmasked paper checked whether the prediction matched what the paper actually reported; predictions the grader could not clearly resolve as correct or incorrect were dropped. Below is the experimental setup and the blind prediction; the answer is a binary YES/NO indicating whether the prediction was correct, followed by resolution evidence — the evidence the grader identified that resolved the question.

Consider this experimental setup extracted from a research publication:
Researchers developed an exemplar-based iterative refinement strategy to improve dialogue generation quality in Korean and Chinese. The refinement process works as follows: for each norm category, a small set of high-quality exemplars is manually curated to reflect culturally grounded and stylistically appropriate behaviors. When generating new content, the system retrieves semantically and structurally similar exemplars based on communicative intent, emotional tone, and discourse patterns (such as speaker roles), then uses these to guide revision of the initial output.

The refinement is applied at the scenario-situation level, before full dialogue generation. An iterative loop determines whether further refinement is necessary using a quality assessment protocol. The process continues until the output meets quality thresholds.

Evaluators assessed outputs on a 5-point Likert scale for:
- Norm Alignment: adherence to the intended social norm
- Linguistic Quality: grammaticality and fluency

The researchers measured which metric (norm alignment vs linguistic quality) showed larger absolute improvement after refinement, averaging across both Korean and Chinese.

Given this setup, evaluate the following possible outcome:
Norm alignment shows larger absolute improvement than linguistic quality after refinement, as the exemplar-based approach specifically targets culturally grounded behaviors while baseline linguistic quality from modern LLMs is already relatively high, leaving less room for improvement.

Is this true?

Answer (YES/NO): NO